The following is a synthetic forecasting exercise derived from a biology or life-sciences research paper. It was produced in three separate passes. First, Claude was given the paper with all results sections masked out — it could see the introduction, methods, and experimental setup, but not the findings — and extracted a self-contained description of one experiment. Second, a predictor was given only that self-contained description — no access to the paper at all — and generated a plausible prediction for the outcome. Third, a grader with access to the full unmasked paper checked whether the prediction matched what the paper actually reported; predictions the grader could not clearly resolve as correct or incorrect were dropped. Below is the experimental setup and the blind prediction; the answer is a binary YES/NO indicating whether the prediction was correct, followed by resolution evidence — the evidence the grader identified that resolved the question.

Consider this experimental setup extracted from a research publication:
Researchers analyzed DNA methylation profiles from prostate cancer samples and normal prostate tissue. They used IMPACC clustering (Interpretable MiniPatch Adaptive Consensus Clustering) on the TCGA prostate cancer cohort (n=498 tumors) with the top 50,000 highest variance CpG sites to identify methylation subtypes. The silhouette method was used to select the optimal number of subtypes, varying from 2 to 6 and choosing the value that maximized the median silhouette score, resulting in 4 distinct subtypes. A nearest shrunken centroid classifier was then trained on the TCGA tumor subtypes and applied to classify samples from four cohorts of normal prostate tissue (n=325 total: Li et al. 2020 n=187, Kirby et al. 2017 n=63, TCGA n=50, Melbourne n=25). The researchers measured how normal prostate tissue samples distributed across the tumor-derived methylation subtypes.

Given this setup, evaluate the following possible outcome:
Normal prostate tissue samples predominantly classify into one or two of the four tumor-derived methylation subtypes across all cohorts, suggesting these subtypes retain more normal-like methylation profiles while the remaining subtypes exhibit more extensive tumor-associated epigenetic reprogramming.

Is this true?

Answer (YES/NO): YES